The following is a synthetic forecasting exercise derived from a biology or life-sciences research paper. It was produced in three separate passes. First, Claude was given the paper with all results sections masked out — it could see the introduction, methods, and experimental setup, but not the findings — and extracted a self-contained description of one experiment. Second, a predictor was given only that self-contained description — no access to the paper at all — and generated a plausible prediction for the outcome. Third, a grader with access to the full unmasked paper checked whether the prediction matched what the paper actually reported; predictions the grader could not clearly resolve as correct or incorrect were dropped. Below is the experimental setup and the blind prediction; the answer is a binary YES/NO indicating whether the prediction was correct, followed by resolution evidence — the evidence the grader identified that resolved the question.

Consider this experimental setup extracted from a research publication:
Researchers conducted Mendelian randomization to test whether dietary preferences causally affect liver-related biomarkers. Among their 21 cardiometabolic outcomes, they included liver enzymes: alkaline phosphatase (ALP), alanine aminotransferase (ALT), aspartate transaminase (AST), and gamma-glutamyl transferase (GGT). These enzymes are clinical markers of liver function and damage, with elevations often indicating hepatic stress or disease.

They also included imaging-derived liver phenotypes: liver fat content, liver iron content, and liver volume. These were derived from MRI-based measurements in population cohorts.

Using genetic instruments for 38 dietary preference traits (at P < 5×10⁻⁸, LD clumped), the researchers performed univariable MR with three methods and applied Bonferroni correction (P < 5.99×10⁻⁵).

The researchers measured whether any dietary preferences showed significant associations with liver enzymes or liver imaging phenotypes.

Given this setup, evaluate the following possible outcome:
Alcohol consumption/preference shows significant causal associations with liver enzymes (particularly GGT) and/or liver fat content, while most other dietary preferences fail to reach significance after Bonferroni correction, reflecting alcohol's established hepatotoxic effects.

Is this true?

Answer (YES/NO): NO